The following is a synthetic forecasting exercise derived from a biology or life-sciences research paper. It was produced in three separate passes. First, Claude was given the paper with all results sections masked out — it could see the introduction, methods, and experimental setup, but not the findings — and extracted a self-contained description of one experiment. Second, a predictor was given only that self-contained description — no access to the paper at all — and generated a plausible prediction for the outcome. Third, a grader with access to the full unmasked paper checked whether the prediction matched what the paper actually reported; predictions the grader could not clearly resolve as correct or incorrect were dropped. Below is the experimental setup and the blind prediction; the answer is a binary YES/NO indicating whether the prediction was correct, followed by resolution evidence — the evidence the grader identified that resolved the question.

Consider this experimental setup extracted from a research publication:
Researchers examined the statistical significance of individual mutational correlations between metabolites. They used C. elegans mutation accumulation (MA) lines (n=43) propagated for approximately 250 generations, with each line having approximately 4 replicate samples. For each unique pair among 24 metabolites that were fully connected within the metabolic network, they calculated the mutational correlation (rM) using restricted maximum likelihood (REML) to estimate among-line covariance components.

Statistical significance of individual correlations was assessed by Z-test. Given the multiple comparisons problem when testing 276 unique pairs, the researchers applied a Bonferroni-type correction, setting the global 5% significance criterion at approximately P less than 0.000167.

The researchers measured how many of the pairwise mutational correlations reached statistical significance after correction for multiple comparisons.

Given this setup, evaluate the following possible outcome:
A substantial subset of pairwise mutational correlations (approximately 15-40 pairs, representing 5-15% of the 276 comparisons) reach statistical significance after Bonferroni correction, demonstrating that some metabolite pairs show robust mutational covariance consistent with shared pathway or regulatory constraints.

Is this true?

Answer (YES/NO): NO